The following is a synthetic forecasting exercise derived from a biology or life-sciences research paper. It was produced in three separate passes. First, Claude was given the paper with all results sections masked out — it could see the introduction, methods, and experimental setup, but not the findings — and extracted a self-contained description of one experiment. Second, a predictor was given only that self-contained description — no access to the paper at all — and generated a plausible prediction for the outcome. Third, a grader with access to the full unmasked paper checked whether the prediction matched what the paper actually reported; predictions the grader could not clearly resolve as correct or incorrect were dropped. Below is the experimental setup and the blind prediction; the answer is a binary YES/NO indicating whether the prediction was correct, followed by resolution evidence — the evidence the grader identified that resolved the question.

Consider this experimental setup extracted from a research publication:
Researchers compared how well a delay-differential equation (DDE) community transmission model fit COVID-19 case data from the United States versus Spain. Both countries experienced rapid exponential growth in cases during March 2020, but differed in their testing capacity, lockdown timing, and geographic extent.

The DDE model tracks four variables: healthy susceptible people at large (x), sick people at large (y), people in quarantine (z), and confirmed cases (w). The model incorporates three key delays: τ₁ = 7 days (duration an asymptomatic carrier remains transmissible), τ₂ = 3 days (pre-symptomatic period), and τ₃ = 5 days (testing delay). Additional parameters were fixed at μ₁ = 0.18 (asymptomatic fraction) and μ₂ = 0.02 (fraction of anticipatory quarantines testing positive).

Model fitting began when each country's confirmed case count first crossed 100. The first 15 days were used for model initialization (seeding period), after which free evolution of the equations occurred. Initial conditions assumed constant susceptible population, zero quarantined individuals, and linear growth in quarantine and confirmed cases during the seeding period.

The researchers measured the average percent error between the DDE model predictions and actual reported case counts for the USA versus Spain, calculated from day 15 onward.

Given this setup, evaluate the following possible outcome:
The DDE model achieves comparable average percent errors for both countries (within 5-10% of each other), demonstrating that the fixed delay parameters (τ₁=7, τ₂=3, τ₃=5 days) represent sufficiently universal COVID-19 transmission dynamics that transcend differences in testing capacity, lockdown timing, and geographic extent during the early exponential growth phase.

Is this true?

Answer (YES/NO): NO